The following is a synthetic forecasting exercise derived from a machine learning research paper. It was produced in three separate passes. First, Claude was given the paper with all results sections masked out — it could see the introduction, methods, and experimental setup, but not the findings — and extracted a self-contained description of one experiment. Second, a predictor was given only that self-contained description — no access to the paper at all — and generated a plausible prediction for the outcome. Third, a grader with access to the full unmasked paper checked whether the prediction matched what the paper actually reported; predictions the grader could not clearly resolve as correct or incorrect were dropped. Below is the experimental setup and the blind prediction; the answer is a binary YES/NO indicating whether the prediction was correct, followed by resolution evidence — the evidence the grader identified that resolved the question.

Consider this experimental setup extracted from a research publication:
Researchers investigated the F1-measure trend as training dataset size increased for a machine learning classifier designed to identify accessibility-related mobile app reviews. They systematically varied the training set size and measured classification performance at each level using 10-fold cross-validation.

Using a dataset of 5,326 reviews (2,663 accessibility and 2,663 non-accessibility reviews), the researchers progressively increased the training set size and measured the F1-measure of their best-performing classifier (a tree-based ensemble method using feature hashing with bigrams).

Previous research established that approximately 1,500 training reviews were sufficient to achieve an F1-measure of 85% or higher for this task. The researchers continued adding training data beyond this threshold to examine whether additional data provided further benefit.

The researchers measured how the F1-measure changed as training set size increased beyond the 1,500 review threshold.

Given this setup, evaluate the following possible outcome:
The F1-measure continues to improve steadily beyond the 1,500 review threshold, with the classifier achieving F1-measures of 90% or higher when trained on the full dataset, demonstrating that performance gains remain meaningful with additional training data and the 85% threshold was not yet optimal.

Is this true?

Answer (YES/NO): YES